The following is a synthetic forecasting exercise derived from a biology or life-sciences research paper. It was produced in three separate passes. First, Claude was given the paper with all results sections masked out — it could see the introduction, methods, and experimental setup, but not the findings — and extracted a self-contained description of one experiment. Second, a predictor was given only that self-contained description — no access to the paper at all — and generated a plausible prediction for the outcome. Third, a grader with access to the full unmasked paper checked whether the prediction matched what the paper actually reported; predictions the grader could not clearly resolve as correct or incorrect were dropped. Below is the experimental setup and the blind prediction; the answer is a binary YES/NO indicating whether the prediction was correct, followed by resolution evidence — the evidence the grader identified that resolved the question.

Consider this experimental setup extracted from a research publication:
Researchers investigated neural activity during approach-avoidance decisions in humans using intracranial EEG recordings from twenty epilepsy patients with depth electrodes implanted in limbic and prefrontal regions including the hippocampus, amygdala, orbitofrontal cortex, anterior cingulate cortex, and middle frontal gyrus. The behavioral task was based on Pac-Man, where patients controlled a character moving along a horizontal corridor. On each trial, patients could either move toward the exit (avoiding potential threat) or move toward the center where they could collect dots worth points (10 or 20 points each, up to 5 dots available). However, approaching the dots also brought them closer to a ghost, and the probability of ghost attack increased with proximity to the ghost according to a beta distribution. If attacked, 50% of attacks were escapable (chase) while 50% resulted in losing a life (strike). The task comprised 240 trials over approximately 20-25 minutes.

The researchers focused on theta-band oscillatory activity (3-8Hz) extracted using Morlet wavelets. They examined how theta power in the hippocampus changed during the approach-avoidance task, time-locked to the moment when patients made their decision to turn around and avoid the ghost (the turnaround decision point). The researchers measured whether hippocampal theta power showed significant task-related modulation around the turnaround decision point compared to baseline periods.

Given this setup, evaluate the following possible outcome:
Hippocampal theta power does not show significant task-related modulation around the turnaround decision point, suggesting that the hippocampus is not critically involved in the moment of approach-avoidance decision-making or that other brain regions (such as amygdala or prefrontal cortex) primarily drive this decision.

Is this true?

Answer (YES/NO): NO